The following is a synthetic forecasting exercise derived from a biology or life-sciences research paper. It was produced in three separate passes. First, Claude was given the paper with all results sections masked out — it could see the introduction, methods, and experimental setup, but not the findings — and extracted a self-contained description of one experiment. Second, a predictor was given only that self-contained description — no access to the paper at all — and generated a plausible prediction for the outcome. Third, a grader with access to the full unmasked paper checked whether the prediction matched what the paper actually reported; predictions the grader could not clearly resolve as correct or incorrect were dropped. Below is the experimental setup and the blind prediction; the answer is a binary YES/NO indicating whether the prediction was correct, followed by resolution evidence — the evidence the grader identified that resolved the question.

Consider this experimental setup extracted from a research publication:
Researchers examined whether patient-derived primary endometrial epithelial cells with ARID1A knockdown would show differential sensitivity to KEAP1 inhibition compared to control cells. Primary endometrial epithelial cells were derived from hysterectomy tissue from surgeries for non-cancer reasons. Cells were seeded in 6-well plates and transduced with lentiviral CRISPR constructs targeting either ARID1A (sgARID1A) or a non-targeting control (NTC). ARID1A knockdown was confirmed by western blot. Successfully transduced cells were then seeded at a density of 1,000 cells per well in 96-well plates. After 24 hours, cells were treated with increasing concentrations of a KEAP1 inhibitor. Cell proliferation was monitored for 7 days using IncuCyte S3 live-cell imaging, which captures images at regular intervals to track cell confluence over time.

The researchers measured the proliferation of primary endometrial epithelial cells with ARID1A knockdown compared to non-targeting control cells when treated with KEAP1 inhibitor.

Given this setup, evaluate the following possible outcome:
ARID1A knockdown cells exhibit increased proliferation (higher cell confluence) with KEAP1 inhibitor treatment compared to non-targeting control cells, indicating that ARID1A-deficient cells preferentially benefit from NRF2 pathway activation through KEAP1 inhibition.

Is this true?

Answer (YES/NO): NO